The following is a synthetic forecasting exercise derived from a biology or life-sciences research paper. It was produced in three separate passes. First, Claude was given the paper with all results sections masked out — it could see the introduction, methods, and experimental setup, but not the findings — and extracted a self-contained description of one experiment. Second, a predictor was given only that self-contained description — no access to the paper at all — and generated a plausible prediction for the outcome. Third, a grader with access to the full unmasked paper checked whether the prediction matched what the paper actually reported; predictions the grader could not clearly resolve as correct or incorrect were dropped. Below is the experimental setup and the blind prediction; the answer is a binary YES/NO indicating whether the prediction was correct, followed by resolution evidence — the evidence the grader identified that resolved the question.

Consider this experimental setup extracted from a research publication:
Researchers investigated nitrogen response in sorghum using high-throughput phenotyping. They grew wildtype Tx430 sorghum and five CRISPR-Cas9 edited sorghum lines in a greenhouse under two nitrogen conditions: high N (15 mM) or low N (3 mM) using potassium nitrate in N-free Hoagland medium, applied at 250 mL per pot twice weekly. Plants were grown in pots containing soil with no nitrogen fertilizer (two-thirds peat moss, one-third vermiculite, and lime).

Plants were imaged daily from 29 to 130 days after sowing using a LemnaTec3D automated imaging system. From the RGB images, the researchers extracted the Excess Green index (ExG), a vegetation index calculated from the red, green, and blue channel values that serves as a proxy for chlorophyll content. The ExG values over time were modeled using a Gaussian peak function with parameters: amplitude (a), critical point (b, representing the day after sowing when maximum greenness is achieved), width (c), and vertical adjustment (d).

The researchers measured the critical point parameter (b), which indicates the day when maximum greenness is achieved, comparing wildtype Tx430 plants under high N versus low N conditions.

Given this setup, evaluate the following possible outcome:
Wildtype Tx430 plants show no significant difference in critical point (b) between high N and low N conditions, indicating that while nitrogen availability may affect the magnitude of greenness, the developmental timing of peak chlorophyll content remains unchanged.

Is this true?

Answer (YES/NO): YES